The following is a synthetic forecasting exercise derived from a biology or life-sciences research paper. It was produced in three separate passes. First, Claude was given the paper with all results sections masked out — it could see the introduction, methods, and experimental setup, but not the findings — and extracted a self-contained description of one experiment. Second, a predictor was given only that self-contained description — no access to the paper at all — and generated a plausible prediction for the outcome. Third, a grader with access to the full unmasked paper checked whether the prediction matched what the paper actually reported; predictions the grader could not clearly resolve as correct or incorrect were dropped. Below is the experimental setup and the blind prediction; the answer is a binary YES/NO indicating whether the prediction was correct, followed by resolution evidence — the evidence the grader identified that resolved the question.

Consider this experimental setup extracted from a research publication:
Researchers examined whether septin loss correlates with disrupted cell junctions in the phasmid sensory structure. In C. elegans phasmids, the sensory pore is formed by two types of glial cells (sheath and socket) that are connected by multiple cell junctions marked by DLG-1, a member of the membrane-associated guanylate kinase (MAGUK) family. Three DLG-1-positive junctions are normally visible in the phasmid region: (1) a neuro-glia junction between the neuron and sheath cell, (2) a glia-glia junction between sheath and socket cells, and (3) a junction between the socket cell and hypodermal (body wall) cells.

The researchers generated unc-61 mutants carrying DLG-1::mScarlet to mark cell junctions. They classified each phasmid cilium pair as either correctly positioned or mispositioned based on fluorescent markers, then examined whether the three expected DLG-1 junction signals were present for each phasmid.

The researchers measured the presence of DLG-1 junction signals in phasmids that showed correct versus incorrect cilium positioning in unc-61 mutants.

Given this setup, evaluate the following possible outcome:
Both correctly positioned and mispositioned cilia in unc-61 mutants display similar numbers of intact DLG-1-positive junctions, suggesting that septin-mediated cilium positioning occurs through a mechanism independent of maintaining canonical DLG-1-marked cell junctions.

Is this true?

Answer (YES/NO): NO